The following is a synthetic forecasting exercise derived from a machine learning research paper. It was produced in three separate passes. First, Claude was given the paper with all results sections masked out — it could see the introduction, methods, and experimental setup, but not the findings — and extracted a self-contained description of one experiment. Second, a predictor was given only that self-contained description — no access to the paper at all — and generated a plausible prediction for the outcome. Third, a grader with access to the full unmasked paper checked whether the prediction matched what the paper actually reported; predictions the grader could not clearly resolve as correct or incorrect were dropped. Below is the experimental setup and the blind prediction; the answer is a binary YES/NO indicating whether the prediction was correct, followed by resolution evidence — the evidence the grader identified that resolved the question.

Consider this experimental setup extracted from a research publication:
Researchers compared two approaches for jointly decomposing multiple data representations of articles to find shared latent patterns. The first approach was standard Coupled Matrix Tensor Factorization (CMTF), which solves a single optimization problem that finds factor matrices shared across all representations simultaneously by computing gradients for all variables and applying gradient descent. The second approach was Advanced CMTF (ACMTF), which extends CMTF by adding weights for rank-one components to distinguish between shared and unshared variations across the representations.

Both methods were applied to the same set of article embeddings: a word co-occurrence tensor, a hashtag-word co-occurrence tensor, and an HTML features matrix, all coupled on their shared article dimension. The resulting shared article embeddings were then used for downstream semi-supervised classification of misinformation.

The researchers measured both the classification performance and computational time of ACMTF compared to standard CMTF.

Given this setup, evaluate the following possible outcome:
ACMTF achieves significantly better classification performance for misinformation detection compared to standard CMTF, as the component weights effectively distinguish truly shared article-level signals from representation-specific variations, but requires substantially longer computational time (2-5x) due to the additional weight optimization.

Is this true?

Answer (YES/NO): NO